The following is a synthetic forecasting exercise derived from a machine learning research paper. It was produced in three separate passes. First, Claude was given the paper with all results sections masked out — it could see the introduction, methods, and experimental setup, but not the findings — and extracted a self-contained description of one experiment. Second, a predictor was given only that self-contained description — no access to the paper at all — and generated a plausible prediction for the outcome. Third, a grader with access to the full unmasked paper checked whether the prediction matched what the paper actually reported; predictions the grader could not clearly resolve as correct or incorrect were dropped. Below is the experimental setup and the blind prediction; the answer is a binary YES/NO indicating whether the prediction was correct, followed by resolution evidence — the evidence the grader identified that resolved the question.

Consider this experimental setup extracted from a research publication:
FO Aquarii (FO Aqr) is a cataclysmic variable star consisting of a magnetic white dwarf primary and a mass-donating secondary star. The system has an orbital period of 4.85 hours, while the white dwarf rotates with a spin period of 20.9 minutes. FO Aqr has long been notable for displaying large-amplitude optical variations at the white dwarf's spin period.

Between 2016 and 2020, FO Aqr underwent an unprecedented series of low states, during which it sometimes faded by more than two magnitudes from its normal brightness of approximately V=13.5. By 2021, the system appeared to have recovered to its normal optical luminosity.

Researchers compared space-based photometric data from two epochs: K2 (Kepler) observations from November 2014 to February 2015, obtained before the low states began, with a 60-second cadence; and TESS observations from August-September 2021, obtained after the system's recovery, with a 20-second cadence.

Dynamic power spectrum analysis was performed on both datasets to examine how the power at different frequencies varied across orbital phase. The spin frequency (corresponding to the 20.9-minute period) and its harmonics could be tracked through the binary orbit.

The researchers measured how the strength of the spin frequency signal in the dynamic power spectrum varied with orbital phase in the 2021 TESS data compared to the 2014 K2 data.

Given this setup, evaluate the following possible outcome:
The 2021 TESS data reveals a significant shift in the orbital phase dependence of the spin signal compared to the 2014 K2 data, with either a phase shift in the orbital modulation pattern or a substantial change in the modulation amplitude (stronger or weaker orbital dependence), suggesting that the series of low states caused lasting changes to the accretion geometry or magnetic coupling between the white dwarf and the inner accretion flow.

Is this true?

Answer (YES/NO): YES